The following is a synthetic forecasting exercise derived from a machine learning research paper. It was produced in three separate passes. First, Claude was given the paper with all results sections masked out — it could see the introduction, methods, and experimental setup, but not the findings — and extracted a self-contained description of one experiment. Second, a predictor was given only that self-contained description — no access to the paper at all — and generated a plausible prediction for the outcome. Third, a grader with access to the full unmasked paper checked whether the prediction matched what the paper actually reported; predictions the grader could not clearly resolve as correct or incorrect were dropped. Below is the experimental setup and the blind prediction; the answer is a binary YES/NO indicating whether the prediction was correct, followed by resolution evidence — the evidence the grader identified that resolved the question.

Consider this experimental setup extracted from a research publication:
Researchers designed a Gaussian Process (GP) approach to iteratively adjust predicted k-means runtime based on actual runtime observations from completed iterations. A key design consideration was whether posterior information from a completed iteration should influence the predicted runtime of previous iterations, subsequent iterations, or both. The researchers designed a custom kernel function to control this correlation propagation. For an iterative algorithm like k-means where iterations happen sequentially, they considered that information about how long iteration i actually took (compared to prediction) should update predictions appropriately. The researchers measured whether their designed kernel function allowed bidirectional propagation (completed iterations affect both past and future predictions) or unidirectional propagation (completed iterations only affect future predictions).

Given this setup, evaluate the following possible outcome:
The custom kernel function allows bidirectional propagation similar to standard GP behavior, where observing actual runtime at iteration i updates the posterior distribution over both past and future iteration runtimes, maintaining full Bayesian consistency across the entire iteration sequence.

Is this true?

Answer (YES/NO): NO